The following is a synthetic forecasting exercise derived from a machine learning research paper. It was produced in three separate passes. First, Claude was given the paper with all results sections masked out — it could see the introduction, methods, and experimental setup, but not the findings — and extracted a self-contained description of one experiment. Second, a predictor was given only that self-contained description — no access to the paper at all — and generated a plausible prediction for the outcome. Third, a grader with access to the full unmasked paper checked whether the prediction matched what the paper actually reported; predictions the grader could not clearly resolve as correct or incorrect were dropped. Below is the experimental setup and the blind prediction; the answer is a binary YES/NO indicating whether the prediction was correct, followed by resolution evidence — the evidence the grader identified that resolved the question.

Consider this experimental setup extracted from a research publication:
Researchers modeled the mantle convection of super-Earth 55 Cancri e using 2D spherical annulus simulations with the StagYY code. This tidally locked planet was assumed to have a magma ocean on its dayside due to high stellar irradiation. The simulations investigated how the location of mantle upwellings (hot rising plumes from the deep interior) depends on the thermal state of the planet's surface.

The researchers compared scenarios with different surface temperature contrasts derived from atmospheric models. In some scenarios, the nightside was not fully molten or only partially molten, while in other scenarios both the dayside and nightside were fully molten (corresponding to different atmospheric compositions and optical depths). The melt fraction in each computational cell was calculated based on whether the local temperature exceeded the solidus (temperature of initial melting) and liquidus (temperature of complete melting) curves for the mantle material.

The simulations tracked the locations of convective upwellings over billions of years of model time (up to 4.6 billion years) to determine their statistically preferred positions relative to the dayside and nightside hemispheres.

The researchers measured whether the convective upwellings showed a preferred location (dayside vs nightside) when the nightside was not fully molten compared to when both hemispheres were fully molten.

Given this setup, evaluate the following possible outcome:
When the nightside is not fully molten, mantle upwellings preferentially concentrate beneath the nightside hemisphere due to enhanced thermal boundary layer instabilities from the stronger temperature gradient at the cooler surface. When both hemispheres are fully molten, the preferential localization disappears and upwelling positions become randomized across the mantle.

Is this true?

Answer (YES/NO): NO